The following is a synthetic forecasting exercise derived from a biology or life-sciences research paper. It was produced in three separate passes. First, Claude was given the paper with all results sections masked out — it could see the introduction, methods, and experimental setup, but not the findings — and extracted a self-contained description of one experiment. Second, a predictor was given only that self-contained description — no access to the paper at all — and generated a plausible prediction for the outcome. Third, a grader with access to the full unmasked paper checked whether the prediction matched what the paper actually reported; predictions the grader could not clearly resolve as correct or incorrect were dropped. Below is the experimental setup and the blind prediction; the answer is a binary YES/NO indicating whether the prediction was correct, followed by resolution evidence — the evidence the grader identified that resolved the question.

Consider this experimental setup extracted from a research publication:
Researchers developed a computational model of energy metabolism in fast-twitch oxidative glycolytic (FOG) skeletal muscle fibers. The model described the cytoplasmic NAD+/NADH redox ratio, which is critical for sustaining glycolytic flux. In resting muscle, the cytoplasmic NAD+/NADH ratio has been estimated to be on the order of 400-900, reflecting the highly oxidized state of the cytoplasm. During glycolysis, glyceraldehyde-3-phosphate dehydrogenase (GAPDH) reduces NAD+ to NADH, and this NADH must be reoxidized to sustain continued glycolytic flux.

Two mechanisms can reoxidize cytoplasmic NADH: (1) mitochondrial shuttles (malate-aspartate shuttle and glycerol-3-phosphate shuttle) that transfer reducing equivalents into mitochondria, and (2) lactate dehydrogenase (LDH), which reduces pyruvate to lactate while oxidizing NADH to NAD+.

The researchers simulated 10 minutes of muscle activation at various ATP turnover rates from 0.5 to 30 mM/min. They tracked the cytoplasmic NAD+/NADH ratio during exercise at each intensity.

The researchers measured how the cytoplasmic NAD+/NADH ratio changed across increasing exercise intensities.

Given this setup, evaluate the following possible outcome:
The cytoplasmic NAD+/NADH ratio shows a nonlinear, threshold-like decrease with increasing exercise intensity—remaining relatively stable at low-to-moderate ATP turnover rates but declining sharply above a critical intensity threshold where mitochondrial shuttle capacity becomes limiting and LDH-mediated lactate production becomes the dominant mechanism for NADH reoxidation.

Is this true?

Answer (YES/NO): NO